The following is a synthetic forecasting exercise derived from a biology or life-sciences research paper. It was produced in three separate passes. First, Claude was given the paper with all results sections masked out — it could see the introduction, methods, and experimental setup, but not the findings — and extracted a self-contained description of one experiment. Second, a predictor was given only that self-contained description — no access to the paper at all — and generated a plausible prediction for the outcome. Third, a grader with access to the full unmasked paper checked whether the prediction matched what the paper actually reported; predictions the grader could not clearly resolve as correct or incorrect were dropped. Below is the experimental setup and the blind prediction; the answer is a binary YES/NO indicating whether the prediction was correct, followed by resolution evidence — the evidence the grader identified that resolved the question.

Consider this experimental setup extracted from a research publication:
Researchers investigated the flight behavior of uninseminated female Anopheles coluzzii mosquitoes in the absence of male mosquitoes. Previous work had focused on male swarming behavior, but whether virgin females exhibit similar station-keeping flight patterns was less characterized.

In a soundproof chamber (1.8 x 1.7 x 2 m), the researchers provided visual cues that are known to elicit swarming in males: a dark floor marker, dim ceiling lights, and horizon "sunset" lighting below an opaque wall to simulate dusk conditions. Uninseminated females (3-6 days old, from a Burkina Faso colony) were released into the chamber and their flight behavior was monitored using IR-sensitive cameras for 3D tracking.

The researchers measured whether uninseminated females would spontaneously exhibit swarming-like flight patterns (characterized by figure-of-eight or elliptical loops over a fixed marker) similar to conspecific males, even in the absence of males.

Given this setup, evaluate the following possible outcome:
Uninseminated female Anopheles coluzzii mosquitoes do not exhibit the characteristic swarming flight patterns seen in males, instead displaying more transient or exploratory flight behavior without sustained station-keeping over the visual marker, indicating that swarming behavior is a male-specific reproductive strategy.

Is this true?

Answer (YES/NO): NO